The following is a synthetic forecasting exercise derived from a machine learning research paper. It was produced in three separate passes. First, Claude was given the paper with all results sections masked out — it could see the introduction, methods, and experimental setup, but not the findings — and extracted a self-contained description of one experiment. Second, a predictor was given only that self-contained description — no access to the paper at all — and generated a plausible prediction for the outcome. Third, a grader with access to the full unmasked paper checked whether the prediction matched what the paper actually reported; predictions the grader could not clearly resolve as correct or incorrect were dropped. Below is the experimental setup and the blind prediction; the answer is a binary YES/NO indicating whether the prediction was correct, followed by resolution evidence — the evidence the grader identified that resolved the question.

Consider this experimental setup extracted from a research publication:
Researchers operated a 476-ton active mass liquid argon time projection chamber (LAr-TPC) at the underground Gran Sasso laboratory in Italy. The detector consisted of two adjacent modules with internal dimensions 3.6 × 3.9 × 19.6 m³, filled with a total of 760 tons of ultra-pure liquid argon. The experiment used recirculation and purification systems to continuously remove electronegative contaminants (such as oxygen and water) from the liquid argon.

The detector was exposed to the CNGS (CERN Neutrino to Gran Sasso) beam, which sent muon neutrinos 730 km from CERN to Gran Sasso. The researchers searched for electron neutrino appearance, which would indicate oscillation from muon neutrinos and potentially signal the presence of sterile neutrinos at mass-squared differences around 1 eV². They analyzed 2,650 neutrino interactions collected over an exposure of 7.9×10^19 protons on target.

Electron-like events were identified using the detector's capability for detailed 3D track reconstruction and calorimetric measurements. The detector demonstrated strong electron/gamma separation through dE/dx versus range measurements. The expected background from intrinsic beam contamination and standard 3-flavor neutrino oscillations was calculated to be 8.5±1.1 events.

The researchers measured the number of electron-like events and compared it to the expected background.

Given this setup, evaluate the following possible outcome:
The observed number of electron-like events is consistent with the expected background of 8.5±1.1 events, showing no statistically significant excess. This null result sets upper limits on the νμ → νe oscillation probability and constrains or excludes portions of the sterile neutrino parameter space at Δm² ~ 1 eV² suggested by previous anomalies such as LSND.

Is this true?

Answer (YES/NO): YES